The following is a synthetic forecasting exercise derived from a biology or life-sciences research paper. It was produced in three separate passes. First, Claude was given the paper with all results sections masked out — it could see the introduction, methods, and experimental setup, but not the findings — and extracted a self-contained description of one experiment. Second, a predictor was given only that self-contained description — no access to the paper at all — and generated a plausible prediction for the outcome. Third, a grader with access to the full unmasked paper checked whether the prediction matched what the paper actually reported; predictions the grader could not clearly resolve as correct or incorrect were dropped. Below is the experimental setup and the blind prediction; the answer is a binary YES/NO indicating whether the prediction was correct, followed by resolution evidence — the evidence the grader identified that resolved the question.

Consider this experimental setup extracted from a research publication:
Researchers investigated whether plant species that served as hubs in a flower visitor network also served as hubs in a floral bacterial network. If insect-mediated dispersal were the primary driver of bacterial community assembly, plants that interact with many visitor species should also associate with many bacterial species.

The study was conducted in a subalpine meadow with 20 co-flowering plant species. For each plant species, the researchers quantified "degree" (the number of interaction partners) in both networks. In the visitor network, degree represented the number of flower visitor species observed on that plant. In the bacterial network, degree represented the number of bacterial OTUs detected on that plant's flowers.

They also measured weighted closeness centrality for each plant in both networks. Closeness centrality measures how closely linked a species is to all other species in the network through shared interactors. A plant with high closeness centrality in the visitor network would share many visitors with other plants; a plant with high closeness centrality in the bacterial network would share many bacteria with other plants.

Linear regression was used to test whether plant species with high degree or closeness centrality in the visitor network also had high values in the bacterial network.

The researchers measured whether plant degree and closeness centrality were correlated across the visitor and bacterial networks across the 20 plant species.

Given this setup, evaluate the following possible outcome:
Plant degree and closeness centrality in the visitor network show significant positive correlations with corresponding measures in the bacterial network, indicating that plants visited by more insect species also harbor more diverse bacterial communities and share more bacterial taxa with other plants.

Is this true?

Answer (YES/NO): NO